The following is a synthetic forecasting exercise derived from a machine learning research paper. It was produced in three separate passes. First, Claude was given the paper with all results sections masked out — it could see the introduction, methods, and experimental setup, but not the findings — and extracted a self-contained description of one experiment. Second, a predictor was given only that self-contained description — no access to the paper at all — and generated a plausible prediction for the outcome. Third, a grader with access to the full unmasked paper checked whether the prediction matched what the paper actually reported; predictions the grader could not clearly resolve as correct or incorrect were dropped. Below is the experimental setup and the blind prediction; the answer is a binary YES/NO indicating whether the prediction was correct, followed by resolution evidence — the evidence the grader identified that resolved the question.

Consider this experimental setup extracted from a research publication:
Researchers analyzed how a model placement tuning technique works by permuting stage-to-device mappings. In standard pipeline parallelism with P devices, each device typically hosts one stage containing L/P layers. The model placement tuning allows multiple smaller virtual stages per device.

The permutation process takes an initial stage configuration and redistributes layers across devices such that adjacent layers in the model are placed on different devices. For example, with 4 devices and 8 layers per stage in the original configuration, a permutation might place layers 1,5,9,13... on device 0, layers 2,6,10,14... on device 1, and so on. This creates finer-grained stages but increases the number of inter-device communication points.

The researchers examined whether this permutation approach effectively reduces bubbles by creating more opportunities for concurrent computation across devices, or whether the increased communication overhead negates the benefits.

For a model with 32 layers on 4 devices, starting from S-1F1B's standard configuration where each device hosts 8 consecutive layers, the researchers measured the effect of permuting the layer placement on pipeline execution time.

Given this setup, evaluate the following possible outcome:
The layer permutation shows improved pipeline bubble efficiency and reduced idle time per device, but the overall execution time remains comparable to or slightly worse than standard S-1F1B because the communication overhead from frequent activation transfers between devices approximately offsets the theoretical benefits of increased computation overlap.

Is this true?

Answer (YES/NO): NO